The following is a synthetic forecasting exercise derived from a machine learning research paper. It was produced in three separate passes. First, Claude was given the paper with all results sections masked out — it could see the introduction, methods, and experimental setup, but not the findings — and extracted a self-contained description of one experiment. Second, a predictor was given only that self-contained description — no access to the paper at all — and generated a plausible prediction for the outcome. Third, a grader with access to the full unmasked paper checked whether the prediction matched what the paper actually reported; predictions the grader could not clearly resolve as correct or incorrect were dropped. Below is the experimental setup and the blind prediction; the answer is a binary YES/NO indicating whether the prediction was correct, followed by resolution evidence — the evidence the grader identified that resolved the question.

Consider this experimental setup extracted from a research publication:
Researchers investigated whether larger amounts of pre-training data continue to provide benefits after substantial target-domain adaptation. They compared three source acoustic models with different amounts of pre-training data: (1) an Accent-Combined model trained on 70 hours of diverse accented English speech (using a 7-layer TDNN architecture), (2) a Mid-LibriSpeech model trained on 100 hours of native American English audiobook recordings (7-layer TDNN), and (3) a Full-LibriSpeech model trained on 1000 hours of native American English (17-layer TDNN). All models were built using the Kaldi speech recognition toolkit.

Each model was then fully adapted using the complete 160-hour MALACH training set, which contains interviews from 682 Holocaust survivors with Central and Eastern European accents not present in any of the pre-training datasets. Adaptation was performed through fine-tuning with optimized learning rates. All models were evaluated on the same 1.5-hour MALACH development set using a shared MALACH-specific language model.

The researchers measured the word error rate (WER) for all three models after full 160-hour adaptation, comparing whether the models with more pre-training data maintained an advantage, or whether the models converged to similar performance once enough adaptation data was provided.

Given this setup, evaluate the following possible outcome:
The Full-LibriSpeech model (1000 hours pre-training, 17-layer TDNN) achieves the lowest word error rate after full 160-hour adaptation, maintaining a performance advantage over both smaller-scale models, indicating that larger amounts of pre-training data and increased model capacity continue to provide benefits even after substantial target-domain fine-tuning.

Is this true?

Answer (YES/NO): YES